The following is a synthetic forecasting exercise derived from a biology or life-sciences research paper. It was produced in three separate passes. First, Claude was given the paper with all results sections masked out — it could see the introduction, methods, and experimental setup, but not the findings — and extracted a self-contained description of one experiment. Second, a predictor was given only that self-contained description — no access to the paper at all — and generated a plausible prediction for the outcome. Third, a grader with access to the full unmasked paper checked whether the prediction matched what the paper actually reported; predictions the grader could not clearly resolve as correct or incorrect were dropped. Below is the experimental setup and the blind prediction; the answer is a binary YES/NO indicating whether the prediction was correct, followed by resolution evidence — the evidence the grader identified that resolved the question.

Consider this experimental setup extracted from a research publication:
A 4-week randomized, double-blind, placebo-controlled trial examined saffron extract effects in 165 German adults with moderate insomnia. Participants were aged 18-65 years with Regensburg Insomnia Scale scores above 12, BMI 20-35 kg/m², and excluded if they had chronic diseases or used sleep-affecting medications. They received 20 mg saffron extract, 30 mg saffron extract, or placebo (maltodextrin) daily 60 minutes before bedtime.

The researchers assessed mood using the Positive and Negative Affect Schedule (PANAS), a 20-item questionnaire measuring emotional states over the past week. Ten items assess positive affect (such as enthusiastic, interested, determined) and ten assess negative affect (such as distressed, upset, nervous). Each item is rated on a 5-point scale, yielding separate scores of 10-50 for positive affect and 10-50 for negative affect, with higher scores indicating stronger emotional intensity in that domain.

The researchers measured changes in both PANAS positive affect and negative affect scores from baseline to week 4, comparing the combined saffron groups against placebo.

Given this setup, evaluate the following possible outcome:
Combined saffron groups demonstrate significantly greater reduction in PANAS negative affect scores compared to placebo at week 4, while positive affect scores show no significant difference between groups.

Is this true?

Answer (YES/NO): NO